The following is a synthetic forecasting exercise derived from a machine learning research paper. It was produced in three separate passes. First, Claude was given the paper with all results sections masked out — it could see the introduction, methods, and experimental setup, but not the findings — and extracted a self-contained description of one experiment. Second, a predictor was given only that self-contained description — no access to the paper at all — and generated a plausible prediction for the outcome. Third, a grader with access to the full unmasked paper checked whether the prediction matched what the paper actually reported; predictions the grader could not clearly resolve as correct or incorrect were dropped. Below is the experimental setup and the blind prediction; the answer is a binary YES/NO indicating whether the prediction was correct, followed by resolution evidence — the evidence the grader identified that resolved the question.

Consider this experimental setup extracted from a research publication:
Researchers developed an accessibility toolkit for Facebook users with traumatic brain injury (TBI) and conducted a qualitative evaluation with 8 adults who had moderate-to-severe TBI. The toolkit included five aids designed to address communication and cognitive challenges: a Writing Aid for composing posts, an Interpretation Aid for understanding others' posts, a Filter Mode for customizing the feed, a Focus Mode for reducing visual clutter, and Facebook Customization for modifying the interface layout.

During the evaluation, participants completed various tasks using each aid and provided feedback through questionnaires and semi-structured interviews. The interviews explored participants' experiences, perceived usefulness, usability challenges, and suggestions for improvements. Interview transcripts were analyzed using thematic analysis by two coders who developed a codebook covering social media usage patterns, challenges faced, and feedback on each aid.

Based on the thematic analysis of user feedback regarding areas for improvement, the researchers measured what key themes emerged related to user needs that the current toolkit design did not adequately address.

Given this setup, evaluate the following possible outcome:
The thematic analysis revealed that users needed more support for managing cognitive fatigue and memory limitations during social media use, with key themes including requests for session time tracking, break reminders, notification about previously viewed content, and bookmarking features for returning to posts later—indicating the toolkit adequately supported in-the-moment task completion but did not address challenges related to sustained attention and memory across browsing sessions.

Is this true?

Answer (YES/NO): NO